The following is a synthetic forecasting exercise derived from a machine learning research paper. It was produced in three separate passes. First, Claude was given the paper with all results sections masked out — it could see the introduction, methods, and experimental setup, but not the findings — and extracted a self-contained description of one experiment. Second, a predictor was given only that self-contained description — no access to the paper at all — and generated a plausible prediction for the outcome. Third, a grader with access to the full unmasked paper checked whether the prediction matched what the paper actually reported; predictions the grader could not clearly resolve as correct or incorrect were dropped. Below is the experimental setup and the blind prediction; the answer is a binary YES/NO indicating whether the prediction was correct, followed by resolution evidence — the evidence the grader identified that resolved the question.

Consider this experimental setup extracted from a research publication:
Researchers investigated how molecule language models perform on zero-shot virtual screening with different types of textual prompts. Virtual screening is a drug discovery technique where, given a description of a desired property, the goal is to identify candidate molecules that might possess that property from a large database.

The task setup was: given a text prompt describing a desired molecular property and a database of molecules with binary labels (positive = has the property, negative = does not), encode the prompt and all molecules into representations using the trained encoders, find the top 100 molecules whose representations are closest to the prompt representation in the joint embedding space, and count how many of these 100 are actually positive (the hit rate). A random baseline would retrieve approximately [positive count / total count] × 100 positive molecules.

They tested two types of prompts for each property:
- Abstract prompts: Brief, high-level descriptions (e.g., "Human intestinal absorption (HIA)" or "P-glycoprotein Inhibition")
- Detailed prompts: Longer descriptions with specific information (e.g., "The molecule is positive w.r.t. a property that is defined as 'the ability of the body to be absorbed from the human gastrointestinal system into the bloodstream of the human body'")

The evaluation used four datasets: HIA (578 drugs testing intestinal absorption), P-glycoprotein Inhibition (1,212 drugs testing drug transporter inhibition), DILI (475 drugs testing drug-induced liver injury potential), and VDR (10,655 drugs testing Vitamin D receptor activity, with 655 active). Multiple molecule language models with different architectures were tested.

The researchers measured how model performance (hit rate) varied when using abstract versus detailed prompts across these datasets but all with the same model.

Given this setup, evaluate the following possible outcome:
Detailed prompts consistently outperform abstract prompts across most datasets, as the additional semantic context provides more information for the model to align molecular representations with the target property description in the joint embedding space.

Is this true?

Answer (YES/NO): NO